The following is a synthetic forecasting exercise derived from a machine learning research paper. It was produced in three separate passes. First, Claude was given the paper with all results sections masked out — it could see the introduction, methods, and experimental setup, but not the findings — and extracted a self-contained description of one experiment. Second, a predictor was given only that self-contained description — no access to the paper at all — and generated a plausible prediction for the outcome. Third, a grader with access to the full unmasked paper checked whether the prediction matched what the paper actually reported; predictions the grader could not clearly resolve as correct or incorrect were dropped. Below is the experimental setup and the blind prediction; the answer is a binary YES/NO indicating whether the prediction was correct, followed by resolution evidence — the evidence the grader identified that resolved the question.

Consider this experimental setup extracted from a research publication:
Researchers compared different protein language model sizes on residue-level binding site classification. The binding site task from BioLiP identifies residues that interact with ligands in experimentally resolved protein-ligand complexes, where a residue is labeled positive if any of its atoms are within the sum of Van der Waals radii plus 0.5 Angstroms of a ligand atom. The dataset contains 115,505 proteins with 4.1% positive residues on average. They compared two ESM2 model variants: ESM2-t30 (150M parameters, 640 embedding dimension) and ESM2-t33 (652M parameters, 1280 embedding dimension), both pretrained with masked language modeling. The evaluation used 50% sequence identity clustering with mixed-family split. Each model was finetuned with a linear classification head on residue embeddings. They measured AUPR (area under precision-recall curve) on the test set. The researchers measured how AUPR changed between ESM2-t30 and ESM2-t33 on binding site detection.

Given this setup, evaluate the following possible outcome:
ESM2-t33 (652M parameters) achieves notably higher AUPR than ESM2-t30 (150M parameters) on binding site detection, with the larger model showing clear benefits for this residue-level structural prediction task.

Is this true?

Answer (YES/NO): YES